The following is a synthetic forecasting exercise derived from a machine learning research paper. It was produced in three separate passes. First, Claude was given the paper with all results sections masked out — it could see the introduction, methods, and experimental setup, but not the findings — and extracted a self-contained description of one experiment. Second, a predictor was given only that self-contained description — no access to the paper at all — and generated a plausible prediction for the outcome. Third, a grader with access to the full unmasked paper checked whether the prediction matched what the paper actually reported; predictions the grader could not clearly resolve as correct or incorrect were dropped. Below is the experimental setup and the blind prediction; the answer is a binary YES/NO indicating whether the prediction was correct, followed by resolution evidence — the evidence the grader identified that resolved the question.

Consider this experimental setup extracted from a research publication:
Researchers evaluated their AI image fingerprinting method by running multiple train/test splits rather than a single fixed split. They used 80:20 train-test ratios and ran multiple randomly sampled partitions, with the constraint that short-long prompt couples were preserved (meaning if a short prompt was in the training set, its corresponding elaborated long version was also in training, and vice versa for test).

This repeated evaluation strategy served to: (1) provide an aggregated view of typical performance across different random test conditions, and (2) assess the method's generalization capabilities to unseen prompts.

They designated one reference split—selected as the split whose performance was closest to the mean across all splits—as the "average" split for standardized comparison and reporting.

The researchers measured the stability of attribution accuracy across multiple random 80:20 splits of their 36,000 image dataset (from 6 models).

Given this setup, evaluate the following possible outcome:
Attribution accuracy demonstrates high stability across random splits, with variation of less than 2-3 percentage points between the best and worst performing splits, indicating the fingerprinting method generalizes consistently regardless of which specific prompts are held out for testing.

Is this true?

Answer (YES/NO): NO